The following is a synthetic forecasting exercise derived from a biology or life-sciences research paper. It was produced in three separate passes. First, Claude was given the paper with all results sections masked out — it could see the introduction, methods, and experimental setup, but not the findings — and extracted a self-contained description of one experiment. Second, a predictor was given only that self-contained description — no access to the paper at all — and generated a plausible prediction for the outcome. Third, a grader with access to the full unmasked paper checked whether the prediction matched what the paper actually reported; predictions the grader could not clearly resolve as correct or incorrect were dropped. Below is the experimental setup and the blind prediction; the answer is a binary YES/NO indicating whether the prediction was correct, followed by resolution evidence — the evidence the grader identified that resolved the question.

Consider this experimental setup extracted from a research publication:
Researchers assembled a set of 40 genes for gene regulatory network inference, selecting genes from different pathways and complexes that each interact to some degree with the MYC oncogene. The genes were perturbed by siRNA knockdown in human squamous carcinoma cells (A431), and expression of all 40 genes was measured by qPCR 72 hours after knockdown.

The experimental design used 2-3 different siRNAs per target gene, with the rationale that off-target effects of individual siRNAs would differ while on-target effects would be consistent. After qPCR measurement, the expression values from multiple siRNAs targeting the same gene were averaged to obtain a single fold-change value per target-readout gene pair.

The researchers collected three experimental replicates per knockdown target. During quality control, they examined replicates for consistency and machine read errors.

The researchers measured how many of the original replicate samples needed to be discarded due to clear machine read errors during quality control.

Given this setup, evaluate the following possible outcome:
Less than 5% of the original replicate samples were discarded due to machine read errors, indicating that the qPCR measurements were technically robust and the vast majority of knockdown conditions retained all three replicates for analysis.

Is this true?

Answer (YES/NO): YES